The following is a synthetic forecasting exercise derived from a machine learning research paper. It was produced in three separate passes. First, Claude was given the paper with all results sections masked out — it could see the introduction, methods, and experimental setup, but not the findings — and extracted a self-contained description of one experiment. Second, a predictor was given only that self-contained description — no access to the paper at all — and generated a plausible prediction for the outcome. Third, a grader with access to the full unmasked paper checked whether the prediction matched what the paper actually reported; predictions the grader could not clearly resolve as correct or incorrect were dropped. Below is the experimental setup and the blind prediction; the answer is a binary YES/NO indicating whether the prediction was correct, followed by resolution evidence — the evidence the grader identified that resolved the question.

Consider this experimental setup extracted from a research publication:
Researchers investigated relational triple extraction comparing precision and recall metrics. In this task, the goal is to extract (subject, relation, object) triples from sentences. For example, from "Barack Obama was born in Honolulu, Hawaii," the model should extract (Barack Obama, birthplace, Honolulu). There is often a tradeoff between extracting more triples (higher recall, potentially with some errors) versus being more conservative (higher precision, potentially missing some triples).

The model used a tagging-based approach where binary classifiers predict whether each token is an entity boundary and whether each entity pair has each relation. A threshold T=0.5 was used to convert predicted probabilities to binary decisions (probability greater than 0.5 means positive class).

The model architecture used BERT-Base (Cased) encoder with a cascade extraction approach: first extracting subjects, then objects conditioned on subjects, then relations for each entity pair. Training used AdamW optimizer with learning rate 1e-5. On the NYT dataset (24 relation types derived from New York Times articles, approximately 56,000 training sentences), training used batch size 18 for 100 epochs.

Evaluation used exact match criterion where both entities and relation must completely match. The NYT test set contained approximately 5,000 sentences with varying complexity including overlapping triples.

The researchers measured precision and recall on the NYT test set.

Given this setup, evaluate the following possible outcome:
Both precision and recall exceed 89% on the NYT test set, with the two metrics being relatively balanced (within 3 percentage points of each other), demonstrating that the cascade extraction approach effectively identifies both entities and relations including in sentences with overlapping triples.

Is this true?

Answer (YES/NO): YES